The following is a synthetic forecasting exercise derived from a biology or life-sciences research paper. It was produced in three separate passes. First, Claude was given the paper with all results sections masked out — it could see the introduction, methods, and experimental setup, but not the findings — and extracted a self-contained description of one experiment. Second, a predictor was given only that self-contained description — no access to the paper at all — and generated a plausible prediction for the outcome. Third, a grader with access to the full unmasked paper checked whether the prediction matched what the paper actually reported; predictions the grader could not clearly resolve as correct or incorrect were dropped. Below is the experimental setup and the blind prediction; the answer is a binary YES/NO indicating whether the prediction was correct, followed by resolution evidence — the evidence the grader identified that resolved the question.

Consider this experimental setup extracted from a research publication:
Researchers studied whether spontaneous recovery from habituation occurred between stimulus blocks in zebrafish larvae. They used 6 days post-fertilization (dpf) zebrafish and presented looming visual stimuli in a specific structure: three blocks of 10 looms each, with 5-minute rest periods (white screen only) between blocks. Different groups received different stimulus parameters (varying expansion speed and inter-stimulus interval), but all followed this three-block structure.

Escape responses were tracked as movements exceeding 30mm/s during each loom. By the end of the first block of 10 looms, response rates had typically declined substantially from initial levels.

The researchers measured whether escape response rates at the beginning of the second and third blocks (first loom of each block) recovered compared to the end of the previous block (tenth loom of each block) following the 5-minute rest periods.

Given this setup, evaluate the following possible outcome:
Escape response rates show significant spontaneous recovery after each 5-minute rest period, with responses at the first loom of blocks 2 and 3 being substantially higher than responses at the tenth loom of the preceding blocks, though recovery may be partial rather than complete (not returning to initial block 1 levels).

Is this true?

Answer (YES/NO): YES